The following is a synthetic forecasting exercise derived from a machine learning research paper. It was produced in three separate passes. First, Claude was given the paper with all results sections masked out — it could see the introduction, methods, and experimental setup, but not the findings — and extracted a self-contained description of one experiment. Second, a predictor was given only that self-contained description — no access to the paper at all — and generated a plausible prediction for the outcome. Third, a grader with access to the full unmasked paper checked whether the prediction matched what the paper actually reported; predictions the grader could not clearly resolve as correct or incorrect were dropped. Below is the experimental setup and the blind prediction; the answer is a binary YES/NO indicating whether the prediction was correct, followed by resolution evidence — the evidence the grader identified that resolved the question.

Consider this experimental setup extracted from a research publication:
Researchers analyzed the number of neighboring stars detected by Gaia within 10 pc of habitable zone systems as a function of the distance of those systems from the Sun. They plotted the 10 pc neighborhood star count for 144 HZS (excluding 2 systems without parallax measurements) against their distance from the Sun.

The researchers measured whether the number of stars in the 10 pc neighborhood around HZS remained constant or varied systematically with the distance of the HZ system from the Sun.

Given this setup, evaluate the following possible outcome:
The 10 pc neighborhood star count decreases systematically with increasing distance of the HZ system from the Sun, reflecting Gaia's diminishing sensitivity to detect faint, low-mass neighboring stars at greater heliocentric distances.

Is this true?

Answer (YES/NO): YES